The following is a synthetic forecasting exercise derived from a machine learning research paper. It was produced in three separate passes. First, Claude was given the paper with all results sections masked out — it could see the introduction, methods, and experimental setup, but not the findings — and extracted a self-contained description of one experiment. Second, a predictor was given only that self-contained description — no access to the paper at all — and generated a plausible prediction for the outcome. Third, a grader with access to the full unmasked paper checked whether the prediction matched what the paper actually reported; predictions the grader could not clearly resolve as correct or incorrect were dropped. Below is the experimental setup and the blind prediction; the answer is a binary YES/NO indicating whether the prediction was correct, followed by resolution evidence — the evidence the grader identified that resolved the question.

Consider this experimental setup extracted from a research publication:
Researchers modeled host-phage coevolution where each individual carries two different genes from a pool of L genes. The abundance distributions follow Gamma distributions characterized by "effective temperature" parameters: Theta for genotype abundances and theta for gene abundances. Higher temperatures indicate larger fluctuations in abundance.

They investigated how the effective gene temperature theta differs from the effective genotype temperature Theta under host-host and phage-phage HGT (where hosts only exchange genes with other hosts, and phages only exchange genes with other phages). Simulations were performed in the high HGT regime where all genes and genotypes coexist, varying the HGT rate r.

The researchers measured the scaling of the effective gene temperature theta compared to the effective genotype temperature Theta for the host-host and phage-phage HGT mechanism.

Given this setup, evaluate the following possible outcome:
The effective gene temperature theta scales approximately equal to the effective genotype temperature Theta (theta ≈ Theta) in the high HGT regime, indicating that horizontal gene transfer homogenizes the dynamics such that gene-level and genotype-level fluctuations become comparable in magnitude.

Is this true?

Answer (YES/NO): NO